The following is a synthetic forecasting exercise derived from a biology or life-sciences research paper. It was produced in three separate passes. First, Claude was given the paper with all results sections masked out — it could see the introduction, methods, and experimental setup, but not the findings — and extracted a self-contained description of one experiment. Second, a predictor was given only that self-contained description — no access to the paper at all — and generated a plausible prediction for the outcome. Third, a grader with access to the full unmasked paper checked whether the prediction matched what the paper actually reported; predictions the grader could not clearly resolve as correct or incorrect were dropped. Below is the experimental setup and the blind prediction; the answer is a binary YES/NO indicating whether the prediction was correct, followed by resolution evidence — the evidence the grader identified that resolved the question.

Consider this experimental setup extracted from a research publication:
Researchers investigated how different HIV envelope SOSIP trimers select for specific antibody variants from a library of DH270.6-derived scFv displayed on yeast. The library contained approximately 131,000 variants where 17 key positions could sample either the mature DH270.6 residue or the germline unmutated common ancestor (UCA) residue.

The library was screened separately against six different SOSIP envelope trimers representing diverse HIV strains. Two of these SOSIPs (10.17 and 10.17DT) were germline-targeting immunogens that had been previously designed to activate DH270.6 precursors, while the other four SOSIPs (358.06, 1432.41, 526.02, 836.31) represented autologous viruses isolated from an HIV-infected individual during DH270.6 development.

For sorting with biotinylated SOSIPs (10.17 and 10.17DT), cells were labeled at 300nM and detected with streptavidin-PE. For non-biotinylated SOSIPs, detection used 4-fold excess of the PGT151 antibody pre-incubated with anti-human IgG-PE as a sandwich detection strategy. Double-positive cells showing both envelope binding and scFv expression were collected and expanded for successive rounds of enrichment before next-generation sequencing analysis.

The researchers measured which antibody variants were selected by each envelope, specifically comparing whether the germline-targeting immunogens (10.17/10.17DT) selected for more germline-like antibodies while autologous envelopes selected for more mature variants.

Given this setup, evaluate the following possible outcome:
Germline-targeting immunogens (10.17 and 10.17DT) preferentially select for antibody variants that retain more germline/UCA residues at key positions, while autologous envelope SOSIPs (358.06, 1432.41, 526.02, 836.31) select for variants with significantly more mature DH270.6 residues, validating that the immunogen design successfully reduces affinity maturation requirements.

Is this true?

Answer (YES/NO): NO